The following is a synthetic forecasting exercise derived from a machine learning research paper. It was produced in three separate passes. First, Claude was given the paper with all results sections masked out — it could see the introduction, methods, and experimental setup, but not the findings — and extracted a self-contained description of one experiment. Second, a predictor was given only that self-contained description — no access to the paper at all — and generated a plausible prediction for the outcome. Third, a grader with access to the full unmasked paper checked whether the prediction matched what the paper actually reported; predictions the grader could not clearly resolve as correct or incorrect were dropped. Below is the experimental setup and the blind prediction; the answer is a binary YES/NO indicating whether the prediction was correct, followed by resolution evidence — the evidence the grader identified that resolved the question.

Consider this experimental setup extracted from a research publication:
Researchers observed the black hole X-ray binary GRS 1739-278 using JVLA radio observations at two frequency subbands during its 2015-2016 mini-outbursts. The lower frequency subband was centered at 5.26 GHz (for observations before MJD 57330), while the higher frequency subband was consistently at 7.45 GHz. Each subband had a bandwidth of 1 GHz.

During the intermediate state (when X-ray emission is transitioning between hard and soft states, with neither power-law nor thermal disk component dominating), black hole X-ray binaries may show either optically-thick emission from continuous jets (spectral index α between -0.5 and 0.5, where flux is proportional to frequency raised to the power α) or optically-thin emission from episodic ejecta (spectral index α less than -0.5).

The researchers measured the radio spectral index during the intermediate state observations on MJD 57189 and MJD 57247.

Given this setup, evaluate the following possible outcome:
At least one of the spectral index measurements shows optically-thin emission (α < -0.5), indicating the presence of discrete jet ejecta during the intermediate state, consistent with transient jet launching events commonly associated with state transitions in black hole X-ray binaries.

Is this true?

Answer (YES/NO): YES